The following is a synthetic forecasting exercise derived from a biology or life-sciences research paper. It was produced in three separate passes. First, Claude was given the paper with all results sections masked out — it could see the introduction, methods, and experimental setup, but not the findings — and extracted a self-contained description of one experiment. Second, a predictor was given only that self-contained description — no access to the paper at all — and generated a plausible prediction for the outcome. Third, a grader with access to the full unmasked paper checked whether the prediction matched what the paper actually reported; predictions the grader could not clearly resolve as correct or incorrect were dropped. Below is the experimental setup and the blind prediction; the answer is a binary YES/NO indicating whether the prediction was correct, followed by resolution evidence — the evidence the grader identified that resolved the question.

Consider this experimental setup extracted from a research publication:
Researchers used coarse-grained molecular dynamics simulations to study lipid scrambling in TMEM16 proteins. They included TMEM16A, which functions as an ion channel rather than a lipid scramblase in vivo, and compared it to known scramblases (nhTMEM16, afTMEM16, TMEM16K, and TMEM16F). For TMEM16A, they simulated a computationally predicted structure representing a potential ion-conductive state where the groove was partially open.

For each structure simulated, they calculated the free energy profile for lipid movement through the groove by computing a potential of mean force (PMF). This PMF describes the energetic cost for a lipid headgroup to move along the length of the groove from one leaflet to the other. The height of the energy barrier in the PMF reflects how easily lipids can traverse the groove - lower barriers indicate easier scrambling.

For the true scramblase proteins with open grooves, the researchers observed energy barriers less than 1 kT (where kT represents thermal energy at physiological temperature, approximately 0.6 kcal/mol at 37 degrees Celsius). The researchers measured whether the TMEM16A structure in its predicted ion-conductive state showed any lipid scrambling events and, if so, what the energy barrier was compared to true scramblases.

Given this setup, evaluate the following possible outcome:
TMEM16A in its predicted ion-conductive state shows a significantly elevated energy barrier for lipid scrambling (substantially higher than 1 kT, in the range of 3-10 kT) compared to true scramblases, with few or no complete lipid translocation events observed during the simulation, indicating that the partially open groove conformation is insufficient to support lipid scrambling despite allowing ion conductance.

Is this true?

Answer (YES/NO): NO